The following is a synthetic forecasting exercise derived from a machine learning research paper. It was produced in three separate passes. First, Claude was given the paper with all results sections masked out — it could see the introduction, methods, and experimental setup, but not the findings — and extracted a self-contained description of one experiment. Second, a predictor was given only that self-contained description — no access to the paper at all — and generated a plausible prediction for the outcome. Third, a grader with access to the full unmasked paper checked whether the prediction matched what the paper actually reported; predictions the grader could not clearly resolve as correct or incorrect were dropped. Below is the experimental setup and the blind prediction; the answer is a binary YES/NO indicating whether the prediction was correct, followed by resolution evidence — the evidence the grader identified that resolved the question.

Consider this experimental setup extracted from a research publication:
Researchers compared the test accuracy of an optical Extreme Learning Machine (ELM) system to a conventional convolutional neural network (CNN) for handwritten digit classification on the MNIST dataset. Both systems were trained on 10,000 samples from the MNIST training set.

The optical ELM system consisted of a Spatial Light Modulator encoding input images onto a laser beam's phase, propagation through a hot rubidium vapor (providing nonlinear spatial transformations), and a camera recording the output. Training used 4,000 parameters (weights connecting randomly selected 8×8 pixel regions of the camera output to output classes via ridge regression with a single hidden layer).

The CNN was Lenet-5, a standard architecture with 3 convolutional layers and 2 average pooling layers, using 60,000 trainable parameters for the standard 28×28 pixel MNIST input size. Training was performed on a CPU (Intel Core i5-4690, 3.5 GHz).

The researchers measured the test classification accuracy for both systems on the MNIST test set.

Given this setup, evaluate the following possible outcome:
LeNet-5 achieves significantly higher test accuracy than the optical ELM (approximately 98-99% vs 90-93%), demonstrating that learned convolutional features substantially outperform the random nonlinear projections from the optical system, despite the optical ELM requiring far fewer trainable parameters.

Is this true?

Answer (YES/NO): NO